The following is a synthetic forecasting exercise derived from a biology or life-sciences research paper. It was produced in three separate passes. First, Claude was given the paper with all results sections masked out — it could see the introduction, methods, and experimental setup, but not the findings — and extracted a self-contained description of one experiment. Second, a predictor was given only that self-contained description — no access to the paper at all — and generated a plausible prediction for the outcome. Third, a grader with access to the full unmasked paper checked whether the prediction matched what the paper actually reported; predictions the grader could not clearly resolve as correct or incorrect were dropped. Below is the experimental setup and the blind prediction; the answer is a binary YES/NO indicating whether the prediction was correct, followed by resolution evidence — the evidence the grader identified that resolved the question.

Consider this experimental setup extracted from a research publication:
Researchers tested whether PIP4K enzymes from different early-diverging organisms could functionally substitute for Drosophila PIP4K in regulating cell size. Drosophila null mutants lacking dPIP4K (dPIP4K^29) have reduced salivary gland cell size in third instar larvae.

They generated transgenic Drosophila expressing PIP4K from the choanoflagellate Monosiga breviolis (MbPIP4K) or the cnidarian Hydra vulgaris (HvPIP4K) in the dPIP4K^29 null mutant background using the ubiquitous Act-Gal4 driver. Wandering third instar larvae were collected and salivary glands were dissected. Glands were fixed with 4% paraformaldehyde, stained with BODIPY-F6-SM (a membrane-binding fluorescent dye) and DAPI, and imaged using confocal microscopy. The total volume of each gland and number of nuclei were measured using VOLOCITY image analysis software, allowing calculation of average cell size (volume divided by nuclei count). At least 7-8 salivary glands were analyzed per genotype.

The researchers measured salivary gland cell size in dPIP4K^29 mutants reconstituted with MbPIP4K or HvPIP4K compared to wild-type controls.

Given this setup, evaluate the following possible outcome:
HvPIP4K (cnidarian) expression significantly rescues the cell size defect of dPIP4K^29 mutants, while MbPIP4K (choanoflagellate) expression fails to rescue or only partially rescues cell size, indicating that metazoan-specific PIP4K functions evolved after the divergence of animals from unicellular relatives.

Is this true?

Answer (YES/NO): NO